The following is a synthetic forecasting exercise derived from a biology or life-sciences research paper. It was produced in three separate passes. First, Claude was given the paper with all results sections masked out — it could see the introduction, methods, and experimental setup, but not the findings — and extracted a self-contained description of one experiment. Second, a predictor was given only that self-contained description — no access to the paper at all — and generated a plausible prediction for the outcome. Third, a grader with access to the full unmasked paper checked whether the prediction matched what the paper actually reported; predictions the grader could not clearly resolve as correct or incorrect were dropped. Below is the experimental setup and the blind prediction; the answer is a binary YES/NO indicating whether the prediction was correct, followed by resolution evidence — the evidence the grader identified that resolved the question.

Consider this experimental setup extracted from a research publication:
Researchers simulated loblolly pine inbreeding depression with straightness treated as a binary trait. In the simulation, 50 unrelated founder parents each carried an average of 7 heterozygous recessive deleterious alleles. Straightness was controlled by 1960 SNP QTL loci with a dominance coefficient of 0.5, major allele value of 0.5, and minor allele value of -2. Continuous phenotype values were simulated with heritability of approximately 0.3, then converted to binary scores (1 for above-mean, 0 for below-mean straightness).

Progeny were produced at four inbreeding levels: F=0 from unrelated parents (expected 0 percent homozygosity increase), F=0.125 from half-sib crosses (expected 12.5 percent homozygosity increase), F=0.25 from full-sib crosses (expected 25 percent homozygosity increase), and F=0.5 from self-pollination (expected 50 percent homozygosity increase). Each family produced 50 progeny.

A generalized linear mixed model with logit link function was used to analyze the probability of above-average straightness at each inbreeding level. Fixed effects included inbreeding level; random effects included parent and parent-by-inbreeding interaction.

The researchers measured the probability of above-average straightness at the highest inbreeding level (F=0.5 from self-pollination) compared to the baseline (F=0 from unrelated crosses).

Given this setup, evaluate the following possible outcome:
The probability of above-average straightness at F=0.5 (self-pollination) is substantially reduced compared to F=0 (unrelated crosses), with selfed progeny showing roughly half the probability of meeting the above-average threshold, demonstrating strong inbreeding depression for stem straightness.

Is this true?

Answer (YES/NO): NO